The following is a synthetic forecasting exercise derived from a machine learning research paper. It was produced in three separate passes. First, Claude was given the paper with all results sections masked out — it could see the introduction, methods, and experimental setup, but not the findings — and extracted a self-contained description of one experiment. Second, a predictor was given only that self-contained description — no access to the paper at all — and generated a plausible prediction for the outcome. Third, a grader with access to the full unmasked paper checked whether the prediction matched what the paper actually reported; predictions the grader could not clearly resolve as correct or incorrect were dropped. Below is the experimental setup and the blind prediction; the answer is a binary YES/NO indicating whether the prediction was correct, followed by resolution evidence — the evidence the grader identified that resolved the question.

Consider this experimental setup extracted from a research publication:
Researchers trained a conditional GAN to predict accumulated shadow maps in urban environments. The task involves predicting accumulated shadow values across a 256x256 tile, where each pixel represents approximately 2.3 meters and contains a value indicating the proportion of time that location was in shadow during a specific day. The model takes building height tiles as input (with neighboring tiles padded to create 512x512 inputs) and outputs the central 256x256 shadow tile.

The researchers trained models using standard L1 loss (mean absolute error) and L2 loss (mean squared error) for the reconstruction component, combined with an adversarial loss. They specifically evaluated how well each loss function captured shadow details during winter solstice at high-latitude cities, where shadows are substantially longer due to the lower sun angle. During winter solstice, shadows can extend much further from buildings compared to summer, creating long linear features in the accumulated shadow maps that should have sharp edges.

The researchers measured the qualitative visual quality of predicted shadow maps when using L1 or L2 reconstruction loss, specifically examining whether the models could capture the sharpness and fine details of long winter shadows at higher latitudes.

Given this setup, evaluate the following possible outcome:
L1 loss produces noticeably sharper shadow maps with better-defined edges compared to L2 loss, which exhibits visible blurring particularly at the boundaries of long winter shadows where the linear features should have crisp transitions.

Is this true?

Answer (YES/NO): NO